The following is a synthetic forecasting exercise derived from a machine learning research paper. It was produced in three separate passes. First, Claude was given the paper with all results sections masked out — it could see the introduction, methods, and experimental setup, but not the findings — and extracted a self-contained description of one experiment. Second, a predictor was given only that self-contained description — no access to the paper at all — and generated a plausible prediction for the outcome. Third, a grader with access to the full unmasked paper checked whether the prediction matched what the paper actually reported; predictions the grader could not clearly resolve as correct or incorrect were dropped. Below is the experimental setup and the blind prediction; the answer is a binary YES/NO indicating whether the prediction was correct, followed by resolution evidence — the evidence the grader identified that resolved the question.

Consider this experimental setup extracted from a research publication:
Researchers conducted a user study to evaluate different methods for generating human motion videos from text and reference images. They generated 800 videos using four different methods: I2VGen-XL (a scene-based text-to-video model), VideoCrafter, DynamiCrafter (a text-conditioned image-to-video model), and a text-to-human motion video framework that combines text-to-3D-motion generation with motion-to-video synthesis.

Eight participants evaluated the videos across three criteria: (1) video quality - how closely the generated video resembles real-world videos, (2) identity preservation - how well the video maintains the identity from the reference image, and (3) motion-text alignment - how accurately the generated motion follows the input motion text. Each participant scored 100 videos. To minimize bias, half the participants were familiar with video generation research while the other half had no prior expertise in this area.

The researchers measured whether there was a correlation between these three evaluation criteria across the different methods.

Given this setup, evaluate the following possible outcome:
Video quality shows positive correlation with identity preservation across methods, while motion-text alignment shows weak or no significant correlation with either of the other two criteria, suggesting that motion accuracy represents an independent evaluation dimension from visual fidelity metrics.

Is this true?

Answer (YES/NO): NO